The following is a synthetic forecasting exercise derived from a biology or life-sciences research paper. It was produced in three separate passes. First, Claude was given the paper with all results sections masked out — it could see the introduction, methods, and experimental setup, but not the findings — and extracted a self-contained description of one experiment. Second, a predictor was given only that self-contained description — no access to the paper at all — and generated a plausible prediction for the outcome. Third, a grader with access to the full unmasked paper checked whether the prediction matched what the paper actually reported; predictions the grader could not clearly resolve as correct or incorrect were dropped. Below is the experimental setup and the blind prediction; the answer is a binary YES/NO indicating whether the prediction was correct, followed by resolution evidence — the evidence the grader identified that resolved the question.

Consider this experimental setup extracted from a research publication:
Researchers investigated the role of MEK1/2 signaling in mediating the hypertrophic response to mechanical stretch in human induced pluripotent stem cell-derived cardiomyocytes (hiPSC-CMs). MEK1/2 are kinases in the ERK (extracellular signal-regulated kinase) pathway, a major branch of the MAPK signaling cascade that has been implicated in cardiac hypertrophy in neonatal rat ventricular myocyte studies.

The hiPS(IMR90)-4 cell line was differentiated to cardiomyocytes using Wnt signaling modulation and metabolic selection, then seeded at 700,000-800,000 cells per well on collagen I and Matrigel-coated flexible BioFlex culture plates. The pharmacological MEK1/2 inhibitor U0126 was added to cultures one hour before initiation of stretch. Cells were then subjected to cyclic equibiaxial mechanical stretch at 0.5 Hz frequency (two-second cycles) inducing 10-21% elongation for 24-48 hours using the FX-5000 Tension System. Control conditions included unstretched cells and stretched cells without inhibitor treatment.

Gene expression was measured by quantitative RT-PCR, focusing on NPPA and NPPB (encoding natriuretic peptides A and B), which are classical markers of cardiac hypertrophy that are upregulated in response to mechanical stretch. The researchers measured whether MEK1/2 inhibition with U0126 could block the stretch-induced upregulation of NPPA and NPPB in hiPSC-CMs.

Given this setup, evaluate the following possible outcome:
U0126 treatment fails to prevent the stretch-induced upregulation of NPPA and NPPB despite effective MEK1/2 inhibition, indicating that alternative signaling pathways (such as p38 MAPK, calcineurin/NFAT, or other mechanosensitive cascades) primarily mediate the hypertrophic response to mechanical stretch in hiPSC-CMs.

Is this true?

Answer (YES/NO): NO